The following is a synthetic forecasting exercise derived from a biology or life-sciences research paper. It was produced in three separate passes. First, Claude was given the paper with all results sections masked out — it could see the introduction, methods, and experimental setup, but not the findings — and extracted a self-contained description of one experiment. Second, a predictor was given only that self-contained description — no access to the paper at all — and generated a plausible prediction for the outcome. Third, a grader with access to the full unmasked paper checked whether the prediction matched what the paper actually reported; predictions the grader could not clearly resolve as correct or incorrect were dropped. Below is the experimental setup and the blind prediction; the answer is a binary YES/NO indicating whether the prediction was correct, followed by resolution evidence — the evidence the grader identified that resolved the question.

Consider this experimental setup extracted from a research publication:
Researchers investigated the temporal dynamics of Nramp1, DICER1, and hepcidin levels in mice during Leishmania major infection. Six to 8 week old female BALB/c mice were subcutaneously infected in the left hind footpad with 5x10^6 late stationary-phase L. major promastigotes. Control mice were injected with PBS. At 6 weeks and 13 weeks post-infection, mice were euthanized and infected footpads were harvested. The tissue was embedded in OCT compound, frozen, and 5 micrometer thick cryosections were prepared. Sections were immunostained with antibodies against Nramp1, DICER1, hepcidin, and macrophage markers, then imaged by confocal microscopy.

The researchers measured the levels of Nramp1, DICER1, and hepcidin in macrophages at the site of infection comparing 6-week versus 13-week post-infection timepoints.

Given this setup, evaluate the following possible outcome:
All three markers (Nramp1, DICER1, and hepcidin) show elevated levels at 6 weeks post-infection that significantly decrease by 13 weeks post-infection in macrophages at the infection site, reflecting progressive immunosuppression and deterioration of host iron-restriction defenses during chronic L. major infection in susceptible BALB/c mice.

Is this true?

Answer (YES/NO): NO